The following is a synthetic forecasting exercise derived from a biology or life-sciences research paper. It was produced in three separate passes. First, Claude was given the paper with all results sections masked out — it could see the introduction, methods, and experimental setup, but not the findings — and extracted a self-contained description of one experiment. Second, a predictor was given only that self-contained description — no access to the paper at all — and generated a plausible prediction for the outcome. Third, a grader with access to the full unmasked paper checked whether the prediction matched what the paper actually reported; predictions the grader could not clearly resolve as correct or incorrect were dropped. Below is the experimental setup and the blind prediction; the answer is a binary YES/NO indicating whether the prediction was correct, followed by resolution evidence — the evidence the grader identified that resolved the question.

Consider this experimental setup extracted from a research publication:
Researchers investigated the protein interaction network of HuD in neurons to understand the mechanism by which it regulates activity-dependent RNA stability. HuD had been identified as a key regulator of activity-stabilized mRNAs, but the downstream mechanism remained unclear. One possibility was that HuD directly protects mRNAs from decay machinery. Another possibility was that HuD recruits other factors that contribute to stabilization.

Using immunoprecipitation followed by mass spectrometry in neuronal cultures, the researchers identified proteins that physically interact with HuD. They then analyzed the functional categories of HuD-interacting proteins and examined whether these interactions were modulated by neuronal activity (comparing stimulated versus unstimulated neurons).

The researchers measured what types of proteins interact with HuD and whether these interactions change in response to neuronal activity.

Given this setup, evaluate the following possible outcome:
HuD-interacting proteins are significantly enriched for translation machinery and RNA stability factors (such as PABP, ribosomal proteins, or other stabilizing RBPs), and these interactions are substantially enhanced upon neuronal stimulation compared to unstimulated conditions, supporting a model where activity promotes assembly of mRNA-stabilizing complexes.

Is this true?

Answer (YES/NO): NO